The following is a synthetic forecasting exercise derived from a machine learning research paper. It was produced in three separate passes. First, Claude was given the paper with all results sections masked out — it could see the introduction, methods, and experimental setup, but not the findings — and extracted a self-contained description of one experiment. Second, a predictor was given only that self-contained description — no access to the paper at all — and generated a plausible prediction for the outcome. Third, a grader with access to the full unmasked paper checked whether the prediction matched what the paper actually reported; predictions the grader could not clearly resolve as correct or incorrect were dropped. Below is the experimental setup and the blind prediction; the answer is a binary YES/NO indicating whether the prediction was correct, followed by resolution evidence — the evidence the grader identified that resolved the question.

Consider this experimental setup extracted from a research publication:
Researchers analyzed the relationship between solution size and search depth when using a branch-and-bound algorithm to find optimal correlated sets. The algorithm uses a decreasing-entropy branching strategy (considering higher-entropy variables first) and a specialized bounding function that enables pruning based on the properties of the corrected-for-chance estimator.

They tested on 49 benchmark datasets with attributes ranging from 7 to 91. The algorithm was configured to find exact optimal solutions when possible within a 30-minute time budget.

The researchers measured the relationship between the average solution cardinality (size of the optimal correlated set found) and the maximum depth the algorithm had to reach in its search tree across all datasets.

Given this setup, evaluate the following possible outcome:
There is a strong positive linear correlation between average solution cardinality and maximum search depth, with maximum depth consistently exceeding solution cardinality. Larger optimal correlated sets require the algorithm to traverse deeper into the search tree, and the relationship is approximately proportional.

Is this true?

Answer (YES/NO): NO